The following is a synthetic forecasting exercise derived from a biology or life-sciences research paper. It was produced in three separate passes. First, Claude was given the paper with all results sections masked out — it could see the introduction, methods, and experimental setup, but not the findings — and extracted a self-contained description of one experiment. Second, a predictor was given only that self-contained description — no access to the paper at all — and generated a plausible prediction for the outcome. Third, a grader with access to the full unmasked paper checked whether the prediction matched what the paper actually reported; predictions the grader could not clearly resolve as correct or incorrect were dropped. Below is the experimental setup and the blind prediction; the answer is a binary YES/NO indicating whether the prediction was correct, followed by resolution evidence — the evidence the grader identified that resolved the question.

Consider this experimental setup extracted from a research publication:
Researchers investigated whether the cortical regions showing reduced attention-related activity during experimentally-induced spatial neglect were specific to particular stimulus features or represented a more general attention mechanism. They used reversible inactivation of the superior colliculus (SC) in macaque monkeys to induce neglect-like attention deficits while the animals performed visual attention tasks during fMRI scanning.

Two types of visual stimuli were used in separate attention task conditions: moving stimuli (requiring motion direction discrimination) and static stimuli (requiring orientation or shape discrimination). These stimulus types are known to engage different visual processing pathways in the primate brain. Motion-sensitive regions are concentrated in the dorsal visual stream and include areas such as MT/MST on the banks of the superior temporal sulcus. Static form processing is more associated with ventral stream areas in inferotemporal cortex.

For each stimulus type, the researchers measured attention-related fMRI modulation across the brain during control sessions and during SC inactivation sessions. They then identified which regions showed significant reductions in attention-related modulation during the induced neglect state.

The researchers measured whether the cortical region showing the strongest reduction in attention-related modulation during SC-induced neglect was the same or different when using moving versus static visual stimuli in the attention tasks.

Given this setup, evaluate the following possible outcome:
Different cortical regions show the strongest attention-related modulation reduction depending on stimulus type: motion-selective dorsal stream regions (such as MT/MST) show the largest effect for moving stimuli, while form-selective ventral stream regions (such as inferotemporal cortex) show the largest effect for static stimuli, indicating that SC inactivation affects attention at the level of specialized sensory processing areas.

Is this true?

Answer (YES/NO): NO